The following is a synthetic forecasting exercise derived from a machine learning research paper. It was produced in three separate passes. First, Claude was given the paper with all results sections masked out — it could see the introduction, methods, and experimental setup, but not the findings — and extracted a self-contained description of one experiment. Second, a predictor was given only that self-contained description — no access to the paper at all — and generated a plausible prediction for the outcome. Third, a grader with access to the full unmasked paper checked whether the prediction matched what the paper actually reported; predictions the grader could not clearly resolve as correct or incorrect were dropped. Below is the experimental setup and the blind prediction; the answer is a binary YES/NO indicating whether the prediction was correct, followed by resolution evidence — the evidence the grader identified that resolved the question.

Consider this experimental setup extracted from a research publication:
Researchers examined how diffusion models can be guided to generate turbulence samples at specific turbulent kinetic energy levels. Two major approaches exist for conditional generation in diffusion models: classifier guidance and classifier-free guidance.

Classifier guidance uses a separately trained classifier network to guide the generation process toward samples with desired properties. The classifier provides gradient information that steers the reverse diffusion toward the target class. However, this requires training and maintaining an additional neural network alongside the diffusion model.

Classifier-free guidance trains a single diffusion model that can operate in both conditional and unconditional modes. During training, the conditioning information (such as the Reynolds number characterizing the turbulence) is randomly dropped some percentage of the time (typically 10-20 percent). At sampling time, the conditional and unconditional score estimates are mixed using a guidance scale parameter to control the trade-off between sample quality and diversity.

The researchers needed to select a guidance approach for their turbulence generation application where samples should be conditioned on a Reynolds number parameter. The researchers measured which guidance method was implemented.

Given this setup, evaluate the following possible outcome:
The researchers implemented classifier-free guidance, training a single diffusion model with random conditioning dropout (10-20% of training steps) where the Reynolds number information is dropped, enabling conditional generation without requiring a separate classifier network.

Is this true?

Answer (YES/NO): YES